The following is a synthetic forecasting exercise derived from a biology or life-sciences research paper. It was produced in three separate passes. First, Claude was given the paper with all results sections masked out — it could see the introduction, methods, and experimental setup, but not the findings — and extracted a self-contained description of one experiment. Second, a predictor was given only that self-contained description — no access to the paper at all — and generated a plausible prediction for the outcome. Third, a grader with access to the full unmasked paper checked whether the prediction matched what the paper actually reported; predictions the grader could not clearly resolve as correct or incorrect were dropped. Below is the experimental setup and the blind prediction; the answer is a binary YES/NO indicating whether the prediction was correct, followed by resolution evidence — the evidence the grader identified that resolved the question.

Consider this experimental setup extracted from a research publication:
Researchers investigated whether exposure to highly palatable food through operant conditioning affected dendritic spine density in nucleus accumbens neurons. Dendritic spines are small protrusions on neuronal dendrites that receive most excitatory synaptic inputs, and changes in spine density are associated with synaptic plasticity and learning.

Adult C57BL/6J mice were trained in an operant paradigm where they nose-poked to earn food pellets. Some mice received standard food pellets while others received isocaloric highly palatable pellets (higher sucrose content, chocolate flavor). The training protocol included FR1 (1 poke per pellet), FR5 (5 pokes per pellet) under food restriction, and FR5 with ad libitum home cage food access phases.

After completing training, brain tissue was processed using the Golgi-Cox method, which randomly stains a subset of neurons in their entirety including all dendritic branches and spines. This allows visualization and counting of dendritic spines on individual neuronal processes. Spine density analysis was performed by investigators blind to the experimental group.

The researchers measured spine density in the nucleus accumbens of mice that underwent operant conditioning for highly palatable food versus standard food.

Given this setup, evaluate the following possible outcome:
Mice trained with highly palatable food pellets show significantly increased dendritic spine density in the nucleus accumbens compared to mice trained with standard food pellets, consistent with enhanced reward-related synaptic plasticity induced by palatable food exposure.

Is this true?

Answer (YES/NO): YES